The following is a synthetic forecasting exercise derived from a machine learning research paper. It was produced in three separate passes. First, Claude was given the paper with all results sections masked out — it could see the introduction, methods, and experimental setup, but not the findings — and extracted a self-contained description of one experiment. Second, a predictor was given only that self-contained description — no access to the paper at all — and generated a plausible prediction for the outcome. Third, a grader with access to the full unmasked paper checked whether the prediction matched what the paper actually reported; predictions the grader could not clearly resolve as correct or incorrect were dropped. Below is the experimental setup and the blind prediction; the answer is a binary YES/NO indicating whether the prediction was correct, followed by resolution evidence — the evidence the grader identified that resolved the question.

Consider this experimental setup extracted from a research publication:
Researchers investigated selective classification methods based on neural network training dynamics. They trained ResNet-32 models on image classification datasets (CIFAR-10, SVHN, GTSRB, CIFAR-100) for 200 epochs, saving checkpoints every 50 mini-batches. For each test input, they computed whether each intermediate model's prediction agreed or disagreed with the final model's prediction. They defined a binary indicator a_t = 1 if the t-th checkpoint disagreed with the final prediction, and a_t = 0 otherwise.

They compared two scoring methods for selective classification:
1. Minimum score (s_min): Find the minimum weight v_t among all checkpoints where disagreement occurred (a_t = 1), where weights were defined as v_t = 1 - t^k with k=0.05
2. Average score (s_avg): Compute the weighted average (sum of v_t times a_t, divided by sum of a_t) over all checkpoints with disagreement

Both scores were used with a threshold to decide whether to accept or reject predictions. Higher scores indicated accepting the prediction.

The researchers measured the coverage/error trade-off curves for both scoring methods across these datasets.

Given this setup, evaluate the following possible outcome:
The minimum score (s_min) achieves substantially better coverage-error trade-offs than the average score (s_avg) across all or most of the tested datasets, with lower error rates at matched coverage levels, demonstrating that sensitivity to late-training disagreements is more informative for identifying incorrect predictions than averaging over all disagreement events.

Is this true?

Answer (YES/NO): NO